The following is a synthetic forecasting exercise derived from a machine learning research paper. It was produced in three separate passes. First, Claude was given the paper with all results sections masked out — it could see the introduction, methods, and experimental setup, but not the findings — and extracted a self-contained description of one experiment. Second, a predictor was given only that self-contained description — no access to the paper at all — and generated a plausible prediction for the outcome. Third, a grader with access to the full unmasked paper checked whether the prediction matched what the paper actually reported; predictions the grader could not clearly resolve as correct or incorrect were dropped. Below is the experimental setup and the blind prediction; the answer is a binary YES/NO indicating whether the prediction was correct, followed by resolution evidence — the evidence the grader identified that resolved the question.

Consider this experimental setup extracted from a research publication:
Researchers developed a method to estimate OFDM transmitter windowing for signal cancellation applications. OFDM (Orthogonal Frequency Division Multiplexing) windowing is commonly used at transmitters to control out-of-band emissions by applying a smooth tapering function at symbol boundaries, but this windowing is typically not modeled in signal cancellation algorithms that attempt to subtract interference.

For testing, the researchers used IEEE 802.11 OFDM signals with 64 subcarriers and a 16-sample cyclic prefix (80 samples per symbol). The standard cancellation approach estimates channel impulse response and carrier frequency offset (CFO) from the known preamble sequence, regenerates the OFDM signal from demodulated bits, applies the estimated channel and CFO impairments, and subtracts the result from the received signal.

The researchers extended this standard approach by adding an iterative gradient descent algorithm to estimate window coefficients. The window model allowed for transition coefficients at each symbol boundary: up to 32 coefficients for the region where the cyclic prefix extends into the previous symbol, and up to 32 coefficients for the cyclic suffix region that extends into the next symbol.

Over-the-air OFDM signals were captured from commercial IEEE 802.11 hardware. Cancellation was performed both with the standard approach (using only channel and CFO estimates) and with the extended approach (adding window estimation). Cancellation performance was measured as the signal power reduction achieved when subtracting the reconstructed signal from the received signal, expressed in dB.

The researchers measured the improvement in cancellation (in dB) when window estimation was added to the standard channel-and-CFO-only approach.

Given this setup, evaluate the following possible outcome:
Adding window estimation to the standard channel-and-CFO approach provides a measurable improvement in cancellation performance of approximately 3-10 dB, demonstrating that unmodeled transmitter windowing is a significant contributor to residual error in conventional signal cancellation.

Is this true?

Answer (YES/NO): YES